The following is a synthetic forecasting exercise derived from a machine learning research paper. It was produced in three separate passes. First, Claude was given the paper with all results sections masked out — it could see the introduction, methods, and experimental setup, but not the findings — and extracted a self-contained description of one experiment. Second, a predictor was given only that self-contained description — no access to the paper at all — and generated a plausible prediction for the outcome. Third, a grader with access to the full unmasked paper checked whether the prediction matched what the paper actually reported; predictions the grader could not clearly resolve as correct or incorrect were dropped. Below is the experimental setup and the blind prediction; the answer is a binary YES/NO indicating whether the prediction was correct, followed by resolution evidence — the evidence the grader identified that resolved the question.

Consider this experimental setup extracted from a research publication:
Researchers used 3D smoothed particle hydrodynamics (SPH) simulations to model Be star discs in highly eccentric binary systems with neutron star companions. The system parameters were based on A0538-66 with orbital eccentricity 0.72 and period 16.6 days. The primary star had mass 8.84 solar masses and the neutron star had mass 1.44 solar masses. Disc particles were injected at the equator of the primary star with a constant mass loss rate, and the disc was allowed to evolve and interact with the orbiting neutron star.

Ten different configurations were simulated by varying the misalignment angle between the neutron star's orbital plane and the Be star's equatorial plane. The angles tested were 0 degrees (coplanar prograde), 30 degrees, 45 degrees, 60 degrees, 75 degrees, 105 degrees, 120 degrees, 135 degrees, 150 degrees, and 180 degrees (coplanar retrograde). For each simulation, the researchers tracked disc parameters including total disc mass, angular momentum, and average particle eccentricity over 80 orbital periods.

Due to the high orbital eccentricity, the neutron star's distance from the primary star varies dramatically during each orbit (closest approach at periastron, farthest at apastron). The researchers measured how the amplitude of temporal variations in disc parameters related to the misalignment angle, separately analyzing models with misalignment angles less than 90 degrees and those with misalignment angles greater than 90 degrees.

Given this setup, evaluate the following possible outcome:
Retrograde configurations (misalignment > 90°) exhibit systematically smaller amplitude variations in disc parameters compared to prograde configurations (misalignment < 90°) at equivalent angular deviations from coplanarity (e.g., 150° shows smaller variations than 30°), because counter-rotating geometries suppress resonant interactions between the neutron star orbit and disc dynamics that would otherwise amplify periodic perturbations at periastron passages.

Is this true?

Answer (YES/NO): YES